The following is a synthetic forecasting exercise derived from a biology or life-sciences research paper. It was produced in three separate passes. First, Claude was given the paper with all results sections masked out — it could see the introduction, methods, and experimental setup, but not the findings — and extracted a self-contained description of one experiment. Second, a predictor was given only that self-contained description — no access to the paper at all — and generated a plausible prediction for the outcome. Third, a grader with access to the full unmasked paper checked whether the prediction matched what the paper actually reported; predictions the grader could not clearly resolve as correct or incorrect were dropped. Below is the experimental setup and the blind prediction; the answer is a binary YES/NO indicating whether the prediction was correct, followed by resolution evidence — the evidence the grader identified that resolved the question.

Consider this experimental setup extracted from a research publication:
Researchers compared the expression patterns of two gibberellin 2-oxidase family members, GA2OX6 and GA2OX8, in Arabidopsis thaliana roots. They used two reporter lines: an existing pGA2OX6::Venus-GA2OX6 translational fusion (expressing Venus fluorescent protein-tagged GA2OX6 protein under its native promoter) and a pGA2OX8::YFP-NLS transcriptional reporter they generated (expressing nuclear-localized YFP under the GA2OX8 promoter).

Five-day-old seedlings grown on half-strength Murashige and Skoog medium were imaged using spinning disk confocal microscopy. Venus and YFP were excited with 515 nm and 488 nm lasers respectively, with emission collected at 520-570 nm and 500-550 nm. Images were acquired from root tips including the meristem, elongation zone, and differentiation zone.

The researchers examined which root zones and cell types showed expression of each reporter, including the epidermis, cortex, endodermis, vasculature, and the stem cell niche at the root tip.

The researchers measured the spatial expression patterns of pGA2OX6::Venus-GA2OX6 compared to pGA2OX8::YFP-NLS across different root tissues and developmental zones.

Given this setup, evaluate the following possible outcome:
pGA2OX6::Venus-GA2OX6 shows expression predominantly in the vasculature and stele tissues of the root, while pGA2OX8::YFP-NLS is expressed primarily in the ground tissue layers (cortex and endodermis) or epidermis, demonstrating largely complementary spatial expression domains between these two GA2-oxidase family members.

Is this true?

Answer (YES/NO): NO